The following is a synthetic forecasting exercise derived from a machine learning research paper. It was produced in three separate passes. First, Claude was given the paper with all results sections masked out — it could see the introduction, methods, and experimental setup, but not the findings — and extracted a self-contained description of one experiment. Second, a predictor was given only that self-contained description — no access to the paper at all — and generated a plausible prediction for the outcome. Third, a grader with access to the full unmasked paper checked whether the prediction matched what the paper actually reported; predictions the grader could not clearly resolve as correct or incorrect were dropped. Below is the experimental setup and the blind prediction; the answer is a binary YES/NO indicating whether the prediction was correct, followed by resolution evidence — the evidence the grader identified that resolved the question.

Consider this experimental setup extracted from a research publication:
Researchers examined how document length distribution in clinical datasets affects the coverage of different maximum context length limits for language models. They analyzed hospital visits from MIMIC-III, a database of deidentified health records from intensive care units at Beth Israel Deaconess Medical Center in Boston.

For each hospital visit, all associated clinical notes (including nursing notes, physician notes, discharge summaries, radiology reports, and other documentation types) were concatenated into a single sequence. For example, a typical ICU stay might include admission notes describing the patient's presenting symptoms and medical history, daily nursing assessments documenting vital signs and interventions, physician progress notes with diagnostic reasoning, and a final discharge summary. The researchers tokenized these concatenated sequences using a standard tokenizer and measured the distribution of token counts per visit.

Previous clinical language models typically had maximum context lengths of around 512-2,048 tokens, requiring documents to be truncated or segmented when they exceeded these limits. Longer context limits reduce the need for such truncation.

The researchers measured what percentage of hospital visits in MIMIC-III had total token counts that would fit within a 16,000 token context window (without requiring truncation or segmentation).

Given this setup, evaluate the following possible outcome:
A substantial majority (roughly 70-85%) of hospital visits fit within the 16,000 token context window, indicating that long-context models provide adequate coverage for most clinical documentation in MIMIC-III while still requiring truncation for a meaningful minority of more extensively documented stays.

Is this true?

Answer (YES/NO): NO